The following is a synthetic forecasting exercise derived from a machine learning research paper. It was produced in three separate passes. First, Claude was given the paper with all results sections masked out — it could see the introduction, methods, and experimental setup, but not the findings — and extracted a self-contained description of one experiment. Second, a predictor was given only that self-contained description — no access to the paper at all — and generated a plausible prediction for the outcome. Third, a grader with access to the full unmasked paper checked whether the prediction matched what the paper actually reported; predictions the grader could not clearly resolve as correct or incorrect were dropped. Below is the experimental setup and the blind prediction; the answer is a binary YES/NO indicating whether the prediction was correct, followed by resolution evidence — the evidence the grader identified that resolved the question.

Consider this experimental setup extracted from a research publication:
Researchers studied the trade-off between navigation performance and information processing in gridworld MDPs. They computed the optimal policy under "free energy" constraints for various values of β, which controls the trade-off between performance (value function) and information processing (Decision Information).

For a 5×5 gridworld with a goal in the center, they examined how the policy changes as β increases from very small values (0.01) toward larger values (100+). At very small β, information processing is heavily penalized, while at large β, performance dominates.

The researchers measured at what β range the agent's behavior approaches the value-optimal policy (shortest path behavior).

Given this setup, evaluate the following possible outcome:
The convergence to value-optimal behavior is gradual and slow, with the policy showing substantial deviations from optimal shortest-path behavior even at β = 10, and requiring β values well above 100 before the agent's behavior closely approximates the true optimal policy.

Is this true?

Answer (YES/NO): NO